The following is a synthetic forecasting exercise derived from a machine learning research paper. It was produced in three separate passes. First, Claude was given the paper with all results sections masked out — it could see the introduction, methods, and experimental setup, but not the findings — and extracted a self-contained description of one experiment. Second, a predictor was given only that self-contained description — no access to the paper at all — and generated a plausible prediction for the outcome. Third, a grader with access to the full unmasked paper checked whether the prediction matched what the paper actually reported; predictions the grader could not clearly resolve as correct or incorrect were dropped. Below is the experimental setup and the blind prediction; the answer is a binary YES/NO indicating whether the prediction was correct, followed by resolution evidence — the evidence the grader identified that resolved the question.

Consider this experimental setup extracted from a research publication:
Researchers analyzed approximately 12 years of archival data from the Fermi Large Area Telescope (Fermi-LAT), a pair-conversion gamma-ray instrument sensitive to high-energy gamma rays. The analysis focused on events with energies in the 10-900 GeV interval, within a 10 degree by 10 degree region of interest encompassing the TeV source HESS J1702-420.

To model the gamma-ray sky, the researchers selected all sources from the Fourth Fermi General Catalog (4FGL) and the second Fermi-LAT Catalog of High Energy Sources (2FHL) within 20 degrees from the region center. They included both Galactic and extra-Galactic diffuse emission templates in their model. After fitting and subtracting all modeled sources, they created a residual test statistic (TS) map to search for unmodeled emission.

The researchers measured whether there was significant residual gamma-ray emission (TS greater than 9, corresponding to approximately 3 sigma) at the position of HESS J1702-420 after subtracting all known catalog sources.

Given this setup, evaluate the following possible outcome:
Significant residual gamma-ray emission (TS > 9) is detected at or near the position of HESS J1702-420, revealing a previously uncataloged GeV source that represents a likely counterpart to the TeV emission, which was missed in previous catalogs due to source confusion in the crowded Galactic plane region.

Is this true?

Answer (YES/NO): NO